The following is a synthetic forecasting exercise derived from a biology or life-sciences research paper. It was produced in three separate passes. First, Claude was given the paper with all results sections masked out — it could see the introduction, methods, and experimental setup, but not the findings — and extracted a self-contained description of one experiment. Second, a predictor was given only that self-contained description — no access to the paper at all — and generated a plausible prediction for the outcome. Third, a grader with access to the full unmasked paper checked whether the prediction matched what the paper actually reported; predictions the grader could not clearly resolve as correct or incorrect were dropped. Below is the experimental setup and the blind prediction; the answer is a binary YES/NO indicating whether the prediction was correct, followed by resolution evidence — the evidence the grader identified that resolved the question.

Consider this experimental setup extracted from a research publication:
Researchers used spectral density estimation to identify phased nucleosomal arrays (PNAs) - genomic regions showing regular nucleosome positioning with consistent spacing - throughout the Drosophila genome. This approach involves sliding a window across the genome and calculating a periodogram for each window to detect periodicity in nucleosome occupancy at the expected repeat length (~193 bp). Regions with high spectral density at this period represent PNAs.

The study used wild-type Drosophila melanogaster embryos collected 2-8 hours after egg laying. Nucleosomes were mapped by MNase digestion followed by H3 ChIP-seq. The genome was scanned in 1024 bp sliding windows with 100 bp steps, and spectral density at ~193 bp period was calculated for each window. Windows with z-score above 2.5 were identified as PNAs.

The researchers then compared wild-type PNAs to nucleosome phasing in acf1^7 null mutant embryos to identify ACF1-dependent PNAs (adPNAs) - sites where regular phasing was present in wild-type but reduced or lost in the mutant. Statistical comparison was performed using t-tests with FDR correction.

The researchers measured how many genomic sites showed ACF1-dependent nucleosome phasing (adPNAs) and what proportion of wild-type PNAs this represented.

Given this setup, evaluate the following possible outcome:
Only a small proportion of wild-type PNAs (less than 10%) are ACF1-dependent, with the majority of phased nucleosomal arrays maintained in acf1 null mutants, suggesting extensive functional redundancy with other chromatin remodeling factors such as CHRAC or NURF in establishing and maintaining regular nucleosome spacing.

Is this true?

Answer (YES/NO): NO